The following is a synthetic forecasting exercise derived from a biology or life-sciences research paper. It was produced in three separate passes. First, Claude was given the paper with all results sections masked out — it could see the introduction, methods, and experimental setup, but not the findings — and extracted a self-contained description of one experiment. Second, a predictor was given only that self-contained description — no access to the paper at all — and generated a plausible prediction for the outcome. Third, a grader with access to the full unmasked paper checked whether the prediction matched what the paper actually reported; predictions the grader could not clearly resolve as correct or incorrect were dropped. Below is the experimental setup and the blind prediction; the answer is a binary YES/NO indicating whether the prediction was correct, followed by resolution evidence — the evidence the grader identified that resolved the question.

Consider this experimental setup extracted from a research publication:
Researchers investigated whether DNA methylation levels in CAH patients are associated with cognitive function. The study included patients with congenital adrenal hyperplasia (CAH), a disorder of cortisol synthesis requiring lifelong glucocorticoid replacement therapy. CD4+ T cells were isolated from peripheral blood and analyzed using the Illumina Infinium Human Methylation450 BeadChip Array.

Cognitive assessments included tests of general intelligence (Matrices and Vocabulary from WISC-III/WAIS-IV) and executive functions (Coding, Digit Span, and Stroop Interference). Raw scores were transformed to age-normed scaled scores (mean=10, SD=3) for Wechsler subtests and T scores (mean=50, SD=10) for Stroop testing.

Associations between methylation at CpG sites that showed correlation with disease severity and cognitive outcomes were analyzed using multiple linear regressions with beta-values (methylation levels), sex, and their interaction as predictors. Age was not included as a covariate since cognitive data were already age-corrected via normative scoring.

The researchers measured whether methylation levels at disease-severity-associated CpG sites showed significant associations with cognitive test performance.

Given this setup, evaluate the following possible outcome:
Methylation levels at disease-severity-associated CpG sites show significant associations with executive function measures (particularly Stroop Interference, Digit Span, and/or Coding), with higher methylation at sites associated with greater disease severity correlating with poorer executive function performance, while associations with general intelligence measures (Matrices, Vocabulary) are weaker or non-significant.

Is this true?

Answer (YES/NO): NO